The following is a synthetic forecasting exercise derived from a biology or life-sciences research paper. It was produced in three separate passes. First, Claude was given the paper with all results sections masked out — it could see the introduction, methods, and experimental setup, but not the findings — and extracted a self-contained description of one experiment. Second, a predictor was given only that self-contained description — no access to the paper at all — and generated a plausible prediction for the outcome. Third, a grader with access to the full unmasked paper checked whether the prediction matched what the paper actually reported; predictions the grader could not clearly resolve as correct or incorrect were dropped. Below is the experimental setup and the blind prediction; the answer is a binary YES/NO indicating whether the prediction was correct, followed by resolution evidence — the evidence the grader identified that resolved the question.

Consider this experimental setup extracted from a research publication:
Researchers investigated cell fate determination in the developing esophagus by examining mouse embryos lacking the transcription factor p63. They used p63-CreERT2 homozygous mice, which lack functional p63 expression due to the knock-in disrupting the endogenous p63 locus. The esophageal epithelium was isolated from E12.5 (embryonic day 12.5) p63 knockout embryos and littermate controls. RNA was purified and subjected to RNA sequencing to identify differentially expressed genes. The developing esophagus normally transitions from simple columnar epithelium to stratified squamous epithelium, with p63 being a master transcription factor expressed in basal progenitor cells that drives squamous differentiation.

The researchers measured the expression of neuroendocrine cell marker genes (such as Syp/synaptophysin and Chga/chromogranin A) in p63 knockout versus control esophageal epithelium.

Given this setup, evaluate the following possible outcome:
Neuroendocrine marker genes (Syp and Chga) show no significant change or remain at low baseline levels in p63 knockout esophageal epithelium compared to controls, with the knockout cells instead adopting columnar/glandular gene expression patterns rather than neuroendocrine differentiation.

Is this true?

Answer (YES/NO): NO